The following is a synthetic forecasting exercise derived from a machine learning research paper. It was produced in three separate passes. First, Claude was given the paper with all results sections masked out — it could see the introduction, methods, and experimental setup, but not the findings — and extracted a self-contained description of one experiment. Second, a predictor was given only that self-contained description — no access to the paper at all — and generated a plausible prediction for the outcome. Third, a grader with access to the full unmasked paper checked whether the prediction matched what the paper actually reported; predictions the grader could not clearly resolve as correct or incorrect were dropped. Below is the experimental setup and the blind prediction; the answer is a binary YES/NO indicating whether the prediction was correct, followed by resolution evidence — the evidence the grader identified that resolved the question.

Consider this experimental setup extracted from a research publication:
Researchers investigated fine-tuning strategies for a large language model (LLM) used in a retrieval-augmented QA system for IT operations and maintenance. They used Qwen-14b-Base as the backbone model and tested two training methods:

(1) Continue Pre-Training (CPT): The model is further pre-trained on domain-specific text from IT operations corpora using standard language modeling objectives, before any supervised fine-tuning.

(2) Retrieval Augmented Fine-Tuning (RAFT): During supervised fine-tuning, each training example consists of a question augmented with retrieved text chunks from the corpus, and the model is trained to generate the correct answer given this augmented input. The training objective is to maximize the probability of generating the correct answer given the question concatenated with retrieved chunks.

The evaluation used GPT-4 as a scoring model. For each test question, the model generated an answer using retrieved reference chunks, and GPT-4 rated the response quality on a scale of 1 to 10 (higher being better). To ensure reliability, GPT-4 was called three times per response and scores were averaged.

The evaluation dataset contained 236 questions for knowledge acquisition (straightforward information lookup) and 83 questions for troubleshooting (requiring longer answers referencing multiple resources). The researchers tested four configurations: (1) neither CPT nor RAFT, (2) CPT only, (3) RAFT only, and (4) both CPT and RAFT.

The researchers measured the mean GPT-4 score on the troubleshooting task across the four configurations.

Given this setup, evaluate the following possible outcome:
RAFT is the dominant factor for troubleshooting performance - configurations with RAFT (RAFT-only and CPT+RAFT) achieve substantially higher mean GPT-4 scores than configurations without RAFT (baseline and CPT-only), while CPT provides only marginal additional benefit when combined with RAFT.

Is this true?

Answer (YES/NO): YES